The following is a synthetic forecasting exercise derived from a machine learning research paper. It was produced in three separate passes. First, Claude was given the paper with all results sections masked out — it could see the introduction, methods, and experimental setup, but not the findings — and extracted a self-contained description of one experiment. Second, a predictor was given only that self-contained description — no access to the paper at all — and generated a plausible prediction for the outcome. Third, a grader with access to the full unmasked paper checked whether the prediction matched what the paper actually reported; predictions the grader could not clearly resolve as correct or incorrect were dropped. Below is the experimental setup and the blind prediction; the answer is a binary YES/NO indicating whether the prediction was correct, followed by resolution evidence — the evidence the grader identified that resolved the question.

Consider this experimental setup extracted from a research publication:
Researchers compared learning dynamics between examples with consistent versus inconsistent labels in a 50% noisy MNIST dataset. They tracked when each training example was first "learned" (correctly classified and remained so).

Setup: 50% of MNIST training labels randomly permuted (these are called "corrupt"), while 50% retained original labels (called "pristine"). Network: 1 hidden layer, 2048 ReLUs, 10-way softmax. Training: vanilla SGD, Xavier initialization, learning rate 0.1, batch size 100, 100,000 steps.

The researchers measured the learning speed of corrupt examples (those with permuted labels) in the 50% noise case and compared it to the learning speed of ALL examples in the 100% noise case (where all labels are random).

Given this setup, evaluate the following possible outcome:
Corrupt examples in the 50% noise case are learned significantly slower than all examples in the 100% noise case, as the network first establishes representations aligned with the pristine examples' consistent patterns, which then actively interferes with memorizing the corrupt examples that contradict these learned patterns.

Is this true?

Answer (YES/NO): NO